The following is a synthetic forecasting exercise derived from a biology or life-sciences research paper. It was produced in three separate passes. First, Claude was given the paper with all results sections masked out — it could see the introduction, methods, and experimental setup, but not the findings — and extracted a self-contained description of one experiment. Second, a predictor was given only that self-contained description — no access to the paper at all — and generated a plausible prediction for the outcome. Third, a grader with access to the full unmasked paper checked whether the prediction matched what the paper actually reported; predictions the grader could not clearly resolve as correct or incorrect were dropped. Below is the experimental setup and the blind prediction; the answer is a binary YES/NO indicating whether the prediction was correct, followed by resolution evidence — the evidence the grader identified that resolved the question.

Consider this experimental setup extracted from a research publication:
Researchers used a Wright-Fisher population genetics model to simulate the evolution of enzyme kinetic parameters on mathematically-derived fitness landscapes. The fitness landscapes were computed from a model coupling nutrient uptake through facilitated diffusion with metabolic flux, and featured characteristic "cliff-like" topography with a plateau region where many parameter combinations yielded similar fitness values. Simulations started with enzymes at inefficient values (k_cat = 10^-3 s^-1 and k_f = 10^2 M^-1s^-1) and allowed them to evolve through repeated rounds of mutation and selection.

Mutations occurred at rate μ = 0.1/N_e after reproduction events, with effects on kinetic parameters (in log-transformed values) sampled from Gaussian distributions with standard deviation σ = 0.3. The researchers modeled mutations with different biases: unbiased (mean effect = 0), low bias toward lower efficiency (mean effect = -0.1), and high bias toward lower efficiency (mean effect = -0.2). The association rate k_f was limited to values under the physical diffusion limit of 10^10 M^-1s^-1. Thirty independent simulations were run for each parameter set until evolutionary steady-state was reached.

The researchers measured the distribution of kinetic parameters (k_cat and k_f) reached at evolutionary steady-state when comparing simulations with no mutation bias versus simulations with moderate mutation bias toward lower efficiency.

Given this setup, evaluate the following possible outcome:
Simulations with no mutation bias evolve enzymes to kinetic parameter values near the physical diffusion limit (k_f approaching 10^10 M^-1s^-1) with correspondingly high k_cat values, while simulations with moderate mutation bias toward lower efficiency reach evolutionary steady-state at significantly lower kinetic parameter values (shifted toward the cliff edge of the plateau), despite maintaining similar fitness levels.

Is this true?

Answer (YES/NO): NO